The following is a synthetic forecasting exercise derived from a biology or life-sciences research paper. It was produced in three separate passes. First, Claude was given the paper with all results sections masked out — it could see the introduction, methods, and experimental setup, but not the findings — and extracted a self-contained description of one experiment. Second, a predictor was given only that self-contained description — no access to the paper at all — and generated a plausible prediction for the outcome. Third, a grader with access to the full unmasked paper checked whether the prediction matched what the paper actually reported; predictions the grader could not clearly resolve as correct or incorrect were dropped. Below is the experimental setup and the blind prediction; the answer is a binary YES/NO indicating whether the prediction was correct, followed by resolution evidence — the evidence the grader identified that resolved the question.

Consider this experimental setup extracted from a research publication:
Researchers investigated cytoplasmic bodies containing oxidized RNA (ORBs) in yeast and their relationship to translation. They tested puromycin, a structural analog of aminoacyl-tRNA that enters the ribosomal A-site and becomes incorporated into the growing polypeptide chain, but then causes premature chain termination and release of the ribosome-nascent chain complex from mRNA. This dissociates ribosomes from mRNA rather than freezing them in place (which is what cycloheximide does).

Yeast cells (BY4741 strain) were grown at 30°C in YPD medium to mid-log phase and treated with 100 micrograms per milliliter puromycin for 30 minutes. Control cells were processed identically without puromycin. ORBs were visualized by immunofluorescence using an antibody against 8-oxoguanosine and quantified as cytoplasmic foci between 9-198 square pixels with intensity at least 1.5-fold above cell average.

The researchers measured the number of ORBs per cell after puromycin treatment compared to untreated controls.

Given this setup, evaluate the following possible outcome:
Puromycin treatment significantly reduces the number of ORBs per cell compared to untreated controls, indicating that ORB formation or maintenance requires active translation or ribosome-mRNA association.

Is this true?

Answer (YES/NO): YES